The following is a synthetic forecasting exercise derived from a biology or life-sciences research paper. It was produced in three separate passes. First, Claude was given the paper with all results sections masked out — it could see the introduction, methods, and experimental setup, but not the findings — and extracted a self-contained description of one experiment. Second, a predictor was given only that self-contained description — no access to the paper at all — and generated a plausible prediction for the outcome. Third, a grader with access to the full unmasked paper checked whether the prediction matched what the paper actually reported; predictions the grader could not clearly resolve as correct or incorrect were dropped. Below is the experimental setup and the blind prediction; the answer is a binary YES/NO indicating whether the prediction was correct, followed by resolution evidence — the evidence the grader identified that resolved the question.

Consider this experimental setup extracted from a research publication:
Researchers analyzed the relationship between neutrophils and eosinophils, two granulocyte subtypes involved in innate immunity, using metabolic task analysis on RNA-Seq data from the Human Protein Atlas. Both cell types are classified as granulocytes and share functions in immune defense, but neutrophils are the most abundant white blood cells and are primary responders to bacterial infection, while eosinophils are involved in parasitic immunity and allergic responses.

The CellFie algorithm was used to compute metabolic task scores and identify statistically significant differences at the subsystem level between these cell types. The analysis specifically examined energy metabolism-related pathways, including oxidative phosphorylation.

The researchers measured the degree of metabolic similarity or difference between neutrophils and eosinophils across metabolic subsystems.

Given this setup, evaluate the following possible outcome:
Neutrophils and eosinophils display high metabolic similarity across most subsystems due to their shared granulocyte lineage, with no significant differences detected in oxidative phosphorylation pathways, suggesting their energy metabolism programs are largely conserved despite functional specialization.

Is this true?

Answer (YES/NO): NO